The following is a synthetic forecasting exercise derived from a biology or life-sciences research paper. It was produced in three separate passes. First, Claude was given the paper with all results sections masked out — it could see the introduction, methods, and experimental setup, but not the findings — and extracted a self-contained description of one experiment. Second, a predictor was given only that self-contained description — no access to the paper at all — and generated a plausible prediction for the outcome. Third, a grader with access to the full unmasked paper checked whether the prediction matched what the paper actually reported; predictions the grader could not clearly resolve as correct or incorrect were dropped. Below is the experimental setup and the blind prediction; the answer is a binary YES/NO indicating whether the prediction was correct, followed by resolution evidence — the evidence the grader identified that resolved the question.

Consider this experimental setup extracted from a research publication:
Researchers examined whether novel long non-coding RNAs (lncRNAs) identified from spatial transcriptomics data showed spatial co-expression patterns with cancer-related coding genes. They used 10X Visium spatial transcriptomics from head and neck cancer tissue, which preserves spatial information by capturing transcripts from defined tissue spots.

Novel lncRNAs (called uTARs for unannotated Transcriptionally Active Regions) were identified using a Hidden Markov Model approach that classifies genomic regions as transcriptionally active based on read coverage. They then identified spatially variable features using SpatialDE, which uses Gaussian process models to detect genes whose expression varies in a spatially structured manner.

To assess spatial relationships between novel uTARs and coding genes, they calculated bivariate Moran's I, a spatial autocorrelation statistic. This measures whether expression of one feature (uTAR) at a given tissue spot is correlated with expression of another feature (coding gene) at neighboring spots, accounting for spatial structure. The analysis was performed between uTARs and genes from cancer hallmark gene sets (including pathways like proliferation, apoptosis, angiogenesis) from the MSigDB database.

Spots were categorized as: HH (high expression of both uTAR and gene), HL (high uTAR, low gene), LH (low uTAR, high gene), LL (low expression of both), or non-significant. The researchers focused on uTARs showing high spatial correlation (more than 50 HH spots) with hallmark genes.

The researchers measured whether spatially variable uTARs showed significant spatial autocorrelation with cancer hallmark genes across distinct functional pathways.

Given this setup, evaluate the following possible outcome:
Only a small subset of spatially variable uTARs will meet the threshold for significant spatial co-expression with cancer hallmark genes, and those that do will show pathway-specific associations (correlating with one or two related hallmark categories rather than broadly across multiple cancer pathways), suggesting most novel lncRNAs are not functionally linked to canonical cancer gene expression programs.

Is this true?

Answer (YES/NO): NO